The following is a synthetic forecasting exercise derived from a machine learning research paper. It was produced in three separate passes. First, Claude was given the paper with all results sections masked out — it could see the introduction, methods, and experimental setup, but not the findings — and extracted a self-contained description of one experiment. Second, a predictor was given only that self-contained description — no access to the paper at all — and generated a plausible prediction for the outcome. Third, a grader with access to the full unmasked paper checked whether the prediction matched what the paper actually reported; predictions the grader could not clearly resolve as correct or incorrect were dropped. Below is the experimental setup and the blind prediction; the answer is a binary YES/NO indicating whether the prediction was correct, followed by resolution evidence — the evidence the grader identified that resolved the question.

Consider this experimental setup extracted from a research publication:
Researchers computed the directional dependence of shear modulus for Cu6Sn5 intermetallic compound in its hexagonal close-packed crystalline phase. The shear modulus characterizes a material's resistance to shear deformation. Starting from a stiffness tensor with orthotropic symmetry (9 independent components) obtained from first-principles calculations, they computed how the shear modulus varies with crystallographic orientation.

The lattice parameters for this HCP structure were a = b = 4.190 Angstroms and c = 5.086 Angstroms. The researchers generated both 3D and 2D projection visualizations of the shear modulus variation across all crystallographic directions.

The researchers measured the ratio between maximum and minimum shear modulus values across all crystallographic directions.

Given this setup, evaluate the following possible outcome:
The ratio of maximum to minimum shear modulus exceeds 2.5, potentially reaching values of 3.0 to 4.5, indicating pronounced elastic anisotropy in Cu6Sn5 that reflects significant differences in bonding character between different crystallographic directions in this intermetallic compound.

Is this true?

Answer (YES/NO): NO